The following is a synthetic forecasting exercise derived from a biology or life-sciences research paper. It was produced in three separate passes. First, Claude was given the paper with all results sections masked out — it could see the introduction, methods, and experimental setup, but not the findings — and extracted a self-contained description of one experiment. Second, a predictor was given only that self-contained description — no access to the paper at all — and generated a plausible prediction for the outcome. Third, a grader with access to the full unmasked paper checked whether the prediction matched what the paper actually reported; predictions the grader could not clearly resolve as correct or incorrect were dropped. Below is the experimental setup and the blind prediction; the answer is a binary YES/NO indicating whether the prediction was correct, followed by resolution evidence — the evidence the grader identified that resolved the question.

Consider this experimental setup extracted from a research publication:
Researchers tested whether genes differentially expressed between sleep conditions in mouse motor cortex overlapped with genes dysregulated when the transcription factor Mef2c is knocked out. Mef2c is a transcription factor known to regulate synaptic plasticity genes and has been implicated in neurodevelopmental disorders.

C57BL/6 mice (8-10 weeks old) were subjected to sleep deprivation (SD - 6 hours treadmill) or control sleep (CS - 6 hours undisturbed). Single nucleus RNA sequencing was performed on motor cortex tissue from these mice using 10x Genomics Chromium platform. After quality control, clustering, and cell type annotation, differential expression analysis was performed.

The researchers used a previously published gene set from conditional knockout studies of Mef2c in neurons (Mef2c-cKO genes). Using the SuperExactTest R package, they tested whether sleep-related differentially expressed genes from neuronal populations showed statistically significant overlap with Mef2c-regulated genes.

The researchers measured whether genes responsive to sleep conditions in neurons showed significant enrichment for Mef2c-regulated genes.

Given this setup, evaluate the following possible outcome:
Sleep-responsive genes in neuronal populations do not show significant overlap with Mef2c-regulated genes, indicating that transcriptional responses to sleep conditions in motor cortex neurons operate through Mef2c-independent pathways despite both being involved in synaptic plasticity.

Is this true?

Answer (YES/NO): NO